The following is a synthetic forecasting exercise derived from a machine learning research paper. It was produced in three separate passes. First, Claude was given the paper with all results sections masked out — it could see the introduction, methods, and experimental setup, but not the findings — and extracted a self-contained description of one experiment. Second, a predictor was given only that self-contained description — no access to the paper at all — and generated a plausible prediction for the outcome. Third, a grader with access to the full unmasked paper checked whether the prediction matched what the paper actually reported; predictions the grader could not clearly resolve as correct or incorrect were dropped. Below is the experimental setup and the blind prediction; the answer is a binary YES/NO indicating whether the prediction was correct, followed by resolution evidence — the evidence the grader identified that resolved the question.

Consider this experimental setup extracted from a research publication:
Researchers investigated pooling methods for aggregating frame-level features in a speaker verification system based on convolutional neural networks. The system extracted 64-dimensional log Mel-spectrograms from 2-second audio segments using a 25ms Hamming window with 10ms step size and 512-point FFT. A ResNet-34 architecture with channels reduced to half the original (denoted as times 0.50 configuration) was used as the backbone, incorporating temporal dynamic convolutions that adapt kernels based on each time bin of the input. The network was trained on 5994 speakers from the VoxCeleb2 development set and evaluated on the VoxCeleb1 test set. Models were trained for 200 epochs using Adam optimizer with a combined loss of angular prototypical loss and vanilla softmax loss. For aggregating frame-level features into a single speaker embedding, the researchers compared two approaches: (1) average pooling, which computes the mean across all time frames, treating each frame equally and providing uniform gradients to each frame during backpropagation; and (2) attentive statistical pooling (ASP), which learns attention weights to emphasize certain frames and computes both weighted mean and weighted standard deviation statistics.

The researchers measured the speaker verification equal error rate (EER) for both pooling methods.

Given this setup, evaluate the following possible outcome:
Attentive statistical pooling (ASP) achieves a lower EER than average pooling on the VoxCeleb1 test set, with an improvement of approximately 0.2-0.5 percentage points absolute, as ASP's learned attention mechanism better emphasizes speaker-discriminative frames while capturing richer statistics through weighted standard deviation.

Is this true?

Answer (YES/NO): YES